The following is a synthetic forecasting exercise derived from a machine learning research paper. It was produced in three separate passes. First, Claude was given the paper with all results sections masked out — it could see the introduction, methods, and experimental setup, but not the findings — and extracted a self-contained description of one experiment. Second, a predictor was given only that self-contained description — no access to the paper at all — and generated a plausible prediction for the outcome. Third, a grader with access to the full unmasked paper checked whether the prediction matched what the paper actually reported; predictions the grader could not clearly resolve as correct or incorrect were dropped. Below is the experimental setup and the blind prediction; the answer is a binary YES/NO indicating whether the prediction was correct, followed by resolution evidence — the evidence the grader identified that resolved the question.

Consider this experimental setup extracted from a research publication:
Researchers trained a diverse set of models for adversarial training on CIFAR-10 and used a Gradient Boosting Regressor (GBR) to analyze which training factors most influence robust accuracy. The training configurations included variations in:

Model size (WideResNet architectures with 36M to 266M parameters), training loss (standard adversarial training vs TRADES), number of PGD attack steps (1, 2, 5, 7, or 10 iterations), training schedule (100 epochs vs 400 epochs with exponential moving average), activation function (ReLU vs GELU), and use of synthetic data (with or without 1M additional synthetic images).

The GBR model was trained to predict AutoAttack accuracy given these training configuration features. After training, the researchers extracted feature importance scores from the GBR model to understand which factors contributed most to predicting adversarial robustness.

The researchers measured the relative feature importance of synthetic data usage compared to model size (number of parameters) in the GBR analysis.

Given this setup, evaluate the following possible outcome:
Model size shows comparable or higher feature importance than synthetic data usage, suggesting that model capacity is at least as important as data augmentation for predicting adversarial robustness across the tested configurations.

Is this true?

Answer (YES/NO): NO